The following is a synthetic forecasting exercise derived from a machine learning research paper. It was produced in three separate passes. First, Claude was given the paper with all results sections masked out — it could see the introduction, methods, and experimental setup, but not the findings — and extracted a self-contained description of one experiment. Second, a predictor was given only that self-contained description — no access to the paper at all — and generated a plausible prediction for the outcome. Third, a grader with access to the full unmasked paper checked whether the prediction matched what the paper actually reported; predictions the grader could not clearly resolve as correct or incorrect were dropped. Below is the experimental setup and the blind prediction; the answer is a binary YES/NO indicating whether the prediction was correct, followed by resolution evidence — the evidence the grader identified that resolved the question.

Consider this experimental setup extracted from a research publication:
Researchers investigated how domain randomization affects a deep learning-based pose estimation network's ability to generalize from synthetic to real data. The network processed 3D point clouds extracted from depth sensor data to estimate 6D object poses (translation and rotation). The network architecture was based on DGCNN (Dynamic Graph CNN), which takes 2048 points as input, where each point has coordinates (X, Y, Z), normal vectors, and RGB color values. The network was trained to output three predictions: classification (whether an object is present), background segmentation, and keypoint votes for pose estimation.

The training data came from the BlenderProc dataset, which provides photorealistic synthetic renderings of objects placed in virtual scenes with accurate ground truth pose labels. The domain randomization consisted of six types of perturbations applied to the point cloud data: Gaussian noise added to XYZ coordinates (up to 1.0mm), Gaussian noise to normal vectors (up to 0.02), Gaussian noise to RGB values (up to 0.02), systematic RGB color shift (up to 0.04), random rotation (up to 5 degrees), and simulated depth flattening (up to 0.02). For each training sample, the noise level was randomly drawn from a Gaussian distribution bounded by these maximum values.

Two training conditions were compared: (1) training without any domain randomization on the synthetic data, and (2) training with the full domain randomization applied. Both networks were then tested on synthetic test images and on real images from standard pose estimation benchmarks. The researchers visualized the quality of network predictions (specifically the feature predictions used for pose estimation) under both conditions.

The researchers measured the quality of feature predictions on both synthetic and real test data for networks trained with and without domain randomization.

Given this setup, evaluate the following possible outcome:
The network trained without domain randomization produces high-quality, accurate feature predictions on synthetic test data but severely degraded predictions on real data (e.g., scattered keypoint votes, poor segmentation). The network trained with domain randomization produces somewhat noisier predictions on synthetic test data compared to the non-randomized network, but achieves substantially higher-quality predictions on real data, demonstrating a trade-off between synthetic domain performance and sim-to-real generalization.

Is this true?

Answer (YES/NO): YES